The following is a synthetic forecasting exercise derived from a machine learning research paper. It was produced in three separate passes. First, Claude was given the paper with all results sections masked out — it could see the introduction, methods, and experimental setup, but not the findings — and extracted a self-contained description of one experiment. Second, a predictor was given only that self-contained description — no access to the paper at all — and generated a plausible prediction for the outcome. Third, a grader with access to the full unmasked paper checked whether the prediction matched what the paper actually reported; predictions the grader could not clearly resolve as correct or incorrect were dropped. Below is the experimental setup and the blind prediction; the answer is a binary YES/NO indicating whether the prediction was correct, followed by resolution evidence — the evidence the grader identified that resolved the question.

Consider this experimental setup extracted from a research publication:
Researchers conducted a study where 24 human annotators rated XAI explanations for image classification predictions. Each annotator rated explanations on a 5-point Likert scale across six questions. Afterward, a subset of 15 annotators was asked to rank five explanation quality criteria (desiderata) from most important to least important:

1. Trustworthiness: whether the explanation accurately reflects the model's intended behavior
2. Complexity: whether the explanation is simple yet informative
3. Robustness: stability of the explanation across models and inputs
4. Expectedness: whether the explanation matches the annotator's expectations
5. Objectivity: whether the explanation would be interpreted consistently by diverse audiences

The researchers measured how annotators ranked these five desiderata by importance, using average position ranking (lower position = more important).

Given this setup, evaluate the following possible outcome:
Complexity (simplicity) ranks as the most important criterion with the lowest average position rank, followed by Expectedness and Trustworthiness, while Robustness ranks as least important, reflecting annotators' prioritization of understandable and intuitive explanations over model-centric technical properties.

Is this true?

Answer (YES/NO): NO